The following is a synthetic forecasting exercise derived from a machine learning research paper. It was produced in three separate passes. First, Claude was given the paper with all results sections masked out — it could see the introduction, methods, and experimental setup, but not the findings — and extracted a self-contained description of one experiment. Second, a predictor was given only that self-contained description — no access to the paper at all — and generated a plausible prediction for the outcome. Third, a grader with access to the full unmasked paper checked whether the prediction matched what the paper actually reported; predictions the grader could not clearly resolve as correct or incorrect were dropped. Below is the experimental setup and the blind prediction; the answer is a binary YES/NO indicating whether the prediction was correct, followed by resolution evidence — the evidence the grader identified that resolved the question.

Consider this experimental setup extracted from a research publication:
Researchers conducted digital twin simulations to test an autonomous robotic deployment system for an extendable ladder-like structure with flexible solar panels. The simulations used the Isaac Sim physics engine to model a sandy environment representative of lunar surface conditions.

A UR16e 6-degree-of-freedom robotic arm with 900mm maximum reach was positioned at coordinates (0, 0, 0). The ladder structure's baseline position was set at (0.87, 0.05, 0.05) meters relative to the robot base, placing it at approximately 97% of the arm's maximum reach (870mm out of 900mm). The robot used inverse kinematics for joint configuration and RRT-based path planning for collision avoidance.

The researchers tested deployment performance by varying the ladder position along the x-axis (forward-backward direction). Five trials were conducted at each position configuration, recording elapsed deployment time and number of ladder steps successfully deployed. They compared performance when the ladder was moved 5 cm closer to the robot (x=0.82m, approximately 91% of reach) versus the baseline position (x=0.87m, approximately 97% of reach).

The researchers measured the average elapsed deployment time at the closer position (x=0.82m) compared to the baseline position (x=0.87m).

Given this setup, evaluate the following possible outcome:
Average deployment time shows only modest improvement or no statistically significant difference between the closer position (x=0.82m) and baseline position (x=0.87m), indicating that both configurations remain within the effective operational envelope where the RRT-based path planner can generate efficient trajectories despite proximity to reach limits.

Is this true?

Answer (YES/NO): NO